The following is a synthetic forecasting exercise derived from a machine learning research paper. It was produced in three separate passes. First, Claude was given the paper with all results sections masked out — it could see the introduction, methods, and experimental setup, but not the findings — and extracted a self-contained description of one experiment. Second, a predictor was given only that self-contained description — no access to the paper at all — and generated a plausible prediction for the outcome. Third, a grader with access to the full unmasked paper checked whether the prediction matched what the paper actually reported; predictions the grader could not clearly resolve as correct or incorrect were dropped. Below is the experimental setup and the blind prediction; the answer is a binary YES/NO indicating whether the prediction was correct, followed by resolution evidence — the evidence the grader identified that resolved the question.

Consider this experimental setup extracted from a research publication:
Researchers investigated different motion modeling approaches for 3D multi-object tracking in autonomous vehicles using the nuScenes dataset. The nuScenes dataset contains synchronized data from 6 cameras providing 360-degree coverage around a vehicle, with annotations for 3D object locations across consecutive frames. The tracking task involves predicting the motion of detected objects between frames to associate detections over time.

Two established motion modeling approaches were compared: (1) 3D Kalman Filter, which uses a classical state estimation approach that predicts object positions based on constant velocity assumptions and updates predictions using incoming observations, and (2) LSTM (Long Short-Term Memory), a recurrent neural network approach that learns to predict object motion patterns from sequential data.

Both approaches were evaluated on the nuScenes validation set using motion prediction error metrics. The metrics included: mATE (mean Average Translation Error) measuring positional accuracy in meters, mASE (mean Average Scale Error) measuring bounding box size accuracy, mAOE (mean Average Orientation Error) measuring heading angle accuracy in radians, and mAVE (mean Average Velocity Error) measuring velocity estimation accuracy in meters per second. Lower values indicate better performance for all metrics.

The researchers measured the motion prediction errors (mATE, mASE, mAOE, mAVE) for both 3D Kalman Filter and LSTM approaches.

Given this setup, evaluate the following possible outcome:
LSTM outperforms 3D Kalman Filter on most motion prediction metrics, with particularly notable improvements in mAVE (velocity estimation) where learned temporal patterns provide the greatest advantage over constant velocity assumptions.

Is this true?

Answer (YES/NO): NO